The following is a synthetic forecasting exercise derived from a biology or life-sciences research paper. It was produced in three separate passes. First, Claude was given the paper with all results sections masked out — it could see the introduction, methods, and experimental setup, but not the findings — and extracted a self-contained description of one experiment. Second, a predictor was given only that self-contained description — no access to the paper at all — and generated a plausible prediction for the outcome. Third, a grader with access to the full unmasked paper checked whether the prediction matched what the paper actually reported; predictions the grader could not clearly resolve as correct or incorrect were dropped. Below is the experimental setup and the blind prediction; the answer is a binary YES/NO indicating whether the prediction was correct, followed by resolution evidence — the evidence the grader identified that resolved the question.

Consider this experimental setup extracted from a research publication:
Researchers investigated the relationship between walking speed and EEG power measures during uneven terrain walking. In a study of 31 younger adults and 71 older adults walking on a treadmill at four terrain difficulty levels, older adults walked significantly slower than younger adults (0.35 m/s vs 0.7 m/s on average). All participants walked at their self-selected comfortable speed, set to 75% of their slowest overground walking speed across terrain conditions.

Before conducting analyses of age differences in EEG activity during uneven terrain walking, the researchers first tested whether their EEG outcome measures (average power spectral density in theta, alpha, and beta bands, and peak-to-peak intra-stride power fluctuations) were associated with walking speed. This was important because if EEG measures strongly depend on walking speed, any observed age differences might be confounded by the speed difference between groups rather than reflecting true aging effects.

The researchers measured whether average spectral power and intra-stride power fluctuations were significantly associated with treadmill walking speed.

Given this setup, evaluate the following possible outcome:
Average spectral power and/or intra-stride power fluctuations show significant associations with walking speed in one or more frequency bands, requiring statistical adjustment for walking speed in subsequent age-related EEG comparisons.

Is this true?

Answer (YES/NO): YES